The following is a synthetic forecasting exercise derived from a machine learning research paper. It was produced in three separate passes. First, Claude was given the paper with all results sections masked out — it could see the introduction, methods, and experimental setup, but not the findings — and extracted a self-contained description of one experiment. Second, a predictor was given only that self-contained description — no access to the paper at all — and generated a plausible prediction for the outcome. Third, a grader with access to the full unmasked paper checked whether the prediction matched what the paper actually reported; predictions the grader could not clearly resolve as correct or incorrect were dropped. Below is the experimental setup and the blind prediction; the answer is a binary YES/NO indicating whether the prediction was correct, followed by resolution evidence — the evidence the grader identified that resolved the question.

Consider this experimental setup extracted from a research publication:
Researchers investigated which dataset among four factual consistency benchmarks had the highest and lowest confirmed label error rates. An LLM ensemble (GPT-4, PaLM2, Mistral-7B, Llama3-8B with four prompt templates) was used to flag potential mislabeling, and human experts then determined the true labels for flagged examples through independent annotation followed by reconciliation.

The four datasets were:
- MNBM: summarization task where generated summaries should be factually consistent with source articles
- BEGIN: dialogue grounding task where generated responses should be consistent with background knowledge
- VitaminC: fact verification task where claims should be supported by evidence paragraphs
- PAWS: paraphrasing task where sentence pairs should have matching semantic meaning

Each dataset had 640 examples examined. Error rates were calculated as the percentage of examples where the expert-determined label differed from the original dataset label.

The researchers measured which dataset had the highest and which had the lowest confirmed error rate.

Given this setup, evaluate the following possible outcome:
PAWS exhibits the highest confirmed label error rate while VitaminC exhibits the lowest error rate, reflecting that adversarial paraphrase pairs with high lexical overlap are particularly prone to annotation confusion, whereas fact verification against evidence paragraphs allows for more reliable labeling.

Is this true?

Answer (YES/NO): NO